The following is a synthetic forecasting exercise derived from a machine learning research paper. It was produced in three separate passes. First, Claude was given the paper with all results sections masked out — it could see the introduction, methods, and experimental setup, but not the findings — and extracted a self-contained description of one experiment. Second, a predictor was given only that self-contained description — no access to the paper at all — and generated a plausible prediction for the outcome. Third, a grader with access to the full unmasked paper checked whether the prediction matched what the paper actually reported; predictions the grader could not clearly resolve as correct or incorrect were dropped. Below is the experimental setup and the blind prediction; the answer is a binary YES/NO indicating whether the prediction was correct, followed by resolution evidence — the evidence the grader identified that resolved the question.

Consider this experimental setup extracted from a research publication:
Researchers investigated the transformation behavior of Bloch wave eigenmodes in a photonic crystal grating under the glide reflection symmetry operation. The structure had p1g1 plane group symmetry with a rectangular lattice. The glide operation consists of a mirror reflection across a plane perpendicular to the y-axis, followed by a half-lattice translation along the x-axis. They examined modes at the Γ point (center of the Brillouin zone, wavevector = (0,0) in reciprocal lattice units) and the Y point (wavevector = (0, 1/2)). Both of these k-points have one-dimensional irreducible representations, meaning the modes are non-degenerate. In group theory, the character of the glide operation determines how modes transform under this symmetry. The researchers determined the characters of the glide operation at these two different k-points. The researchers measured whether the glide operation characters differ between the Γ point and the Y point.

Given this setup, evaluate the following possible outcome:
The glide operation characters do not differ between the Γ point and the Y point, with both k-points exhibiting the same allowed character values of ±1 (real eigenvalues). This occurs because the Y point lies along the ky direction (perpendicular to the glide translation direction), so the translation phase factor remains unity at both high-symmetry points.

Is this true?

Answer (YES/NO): YES